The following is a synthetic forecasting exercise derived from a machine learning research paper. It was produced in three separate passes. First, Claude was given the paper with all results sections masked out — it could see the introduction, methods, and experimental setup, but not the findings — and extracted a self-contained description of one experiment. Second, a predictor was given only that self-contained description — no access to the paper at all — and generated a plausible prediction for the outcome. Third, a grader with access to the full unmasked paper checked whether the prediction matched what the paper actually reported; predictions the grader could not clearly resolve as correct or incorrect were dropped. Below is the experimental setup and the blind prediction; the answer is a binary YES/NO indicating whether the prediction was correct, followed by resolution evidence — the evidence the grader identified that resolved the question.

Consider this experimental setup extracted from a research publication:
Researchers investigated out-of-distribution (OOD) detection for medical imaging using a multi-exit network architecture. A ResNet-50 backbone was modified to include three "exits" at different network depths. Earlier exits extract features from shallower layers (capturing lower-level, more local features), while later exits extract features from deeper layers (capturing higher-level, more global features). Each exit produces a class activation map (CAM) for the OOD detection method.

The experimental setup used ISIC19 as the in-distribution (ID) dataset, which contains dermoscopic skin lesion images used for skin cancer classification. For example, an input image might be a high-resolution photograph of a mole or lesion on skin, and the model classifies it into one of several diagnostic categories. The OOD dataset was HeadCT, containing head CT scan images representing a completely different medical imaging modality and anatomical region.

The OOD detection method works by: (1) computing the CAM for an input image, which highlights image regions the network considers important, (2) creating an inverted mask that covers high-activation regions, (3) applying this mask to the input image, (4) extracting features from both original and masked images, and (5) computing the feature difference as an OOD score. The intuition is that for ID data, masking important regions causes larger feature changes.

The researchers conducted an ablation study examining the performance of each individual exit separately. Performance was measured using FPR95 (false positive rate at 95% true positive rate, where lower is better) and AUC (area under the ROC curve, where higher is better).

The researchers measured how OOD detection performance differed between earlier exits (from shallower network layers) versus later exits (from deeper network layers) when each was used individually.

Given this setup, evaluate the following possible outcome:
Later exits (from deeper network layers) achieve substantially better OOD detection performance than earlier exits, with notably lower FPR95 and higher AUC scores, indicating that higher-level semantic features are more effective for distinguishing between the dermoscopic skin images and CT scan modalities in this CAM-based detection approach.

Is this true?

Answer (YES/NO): YES